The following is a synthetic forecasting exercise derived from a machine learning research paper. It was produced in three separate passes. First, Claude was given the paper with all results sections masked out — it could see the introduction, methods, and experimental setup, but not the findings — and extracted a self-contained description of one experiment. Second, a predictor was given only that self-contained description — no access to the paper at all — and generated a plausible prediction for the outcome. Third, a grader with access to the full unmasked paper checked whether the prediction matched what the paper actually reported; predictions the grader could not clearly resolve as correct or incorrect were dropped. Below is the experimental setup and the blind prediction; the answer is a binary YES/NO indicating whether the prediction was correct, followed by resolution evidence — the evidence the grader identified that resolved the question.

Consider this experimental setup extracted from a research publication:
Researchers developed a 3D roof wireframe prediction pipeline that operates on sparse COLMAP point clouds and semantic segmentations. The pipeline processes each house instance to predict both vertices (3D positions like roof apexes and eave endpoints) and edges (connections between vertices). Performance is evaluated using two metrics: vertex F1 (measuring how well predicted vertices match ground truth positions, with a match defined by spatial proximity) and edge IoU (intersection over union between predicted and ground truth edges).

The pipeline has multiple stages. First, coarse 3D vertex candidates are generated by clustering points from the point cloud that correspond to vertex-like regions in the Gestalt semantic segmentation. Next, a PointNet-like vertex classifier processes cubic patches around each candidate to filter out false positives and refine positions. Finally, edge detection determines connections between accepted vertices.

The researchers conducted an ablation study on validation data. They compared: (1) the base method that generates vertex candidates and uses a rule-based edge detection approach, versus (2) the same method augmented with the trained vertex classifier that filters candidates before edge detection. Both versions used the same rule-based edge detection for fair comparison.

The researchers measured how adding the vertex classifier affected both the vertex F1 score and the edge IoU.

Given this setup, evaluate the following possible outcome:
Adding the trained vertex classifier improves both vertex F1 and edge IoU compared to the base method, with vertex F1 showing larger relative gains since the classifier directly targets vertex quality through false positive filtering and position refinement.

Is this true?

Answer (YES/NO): NO